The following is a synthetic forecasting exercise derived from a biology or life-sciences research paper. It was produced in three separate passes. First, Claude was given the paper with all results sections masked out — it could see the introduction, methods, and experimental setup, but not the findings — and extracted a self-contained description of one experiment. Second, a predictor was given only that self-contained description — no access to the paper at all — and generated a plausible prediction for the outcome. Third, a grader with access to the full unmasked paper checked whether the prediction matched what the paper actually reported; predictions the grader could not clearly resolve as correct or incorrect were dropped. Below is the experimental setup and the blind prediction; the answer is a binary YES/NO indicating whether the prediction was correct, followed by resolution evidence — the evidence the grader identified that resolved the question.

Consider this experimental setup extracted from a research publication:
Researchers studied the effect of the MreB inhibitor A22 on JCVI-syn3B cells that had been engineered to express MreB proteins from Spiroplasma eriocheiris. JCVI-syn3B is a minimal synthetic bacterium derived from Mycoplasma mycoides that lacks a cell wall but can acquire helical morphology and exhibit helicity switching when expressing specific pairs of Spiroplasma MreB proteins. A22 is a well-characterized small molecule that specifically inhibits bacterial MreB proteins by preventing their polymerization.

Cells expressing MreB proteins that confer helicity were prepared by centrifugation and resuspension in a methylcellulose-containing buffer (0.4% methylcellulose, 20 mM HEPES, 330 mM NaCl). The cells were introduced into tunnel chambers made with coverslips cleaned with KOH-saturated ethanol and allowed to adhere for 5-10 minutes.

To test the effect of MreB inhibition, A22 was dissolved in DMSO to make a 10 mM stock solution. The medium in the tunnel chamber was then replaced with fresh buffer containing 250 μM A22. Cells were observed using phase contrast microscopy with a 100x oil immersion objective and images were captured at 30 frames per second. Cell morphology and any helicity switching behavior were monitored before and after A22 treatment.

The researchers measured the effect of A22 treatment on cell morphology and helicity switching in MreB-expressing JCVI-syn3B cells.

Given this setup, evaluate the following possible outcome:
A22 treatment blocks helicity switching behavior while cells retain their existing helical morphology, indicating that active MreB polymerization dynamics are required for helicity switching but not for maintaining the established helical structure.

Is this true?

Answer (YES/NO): NO